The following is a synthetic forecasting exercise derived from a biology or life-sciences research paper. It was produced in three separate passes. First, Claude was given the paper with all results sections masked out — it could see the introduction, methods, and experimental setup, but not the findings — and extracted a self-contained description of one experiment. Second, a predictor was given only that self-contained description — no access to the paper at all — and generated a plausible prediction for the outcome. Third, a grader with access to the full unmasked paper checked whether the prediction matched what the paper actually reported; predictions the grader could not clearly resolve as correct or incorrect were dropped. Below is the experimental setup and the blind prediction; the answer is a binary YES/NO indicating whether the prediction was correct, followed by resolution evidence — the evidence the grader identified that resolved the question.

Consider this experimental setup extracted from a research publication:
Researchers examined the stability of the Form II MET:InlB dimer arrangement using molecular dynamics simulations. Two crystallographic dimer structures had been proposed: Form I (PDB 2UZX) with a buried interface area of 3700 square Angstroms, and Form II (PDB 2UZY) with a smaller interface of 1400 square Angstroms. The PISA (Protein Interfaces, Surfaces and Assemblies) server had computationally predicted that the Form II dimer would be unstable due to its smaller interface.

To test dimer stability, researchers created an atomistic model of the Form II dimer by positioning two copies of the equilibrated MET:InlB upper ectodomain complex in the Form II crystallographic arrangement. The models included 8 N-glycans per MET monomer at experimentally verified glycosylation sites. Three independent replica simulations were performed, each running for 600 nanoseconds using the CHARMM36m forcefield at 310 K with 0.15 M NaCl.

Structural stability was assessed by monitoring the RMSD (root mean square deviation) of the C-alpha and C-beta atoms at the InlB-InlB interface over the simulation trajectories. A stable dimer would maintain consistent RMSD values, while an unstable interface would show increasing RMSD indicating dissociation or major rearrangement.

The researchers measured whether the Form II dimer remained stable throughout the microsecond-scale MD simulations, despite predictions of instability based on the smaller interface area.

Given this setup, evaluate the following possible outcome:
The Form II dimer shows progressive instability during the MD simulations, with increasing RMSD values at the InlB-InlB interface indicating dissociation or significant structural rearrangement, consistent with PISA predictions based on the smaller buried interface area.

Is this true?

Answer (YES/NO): NO